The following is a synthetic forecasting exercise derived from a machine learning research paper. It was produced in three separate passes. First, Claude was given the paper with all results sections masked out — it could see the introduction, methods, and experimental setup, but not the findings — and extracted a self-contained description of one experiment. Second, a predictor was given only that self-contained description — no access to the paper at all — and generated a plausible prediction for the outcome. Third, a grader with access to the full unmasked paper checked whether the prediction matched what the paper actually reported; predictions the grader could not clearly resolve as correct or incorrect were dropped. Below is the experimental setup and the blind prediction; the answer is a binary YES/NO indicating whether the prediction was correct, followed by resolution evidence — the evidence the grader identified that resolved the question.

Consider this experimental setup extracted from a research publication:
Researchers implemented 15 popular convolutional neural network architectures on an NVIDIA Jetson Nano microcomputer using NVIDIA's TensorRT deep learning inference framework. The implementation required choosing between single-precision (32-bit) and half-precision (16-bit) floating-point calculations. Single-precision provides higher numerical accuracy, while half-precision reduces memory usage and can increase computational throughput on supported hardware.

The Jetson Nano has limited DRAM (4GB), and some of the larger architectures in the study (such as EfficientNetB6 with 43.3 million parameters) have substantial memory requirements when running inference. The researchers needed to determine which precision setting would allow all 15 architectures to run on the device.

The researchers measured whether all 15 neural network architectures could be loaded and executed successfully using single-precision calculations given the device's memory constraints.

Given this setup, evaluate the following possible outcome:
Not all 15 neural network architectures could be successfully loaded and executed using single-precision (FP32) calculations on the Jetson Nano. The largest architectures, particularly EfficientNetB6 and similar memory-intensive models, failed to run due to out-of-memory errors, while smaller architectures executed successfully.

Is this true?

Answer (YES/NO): YES